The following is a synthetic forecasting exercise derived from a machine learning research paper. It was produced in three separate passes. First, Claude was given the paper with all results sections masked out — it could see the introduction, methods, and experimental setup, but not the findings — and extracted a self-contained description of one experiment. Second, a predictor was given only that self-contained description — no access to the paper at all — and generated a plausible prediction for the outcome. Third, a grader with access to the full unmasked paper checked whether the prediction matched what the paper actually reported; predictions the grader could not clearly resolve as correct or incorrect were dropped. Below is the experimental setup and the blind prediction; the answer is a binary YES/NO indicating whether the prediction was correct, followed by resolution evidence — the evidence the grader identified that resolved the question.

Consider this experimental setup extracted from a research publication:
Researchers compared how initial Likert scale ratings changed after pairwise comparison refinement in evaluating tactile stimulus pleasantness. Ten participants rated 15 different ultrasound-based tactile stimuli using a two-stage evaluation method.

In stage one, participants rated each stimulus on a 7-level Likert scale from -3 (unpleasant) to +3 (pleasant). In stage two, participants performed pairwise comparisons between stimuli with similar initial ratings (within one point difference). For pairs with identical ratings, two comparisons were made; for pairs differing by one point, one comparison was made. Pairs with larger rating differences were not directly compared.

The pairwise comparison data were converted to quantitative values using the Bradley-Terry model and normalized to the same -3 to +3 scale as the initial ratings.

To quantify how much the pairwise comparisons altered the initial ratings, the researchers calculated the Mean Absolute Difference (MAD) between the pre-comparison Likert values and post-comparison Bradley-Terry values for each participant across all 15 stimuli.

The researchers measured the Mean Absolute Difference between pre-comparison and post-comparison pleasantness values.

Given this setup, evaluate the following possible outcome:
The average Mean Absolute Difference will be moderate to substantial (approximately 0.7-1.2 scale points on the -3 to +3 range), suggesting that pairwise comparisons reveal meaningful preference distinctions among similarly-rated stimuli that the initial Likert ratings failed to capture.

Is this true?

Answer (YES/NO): NO